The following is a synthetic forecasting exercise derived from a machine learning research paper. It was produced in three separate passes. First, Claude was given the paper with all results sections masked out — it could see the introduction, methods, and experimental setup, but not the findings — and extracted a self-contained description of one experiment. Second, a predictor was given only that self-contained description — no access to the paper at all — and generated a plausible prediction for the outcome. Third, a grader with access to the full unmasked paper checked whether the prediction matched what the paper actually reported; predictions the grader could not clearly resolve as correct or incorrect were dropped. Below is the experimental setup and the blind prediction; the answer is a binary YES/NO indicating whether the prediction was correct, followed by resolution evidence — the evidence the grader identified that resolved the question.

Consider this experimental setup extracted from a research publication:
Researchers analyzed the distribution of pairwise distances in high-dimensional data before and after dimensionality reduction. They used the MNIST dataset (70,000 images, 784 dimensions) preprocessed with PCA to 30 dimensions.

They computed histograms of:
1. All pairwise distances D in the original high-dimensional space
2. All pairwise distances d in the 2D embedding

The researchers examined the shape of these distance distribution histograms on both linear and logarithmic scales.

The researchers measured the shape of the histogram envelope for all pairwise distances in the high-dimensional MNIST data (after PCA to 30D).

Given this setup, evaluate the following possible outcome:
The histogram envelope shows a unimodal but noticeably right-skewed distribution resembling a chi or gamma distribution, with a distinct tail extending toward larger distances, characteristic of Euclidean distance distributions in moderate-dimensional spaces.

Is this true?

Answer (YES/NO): NO